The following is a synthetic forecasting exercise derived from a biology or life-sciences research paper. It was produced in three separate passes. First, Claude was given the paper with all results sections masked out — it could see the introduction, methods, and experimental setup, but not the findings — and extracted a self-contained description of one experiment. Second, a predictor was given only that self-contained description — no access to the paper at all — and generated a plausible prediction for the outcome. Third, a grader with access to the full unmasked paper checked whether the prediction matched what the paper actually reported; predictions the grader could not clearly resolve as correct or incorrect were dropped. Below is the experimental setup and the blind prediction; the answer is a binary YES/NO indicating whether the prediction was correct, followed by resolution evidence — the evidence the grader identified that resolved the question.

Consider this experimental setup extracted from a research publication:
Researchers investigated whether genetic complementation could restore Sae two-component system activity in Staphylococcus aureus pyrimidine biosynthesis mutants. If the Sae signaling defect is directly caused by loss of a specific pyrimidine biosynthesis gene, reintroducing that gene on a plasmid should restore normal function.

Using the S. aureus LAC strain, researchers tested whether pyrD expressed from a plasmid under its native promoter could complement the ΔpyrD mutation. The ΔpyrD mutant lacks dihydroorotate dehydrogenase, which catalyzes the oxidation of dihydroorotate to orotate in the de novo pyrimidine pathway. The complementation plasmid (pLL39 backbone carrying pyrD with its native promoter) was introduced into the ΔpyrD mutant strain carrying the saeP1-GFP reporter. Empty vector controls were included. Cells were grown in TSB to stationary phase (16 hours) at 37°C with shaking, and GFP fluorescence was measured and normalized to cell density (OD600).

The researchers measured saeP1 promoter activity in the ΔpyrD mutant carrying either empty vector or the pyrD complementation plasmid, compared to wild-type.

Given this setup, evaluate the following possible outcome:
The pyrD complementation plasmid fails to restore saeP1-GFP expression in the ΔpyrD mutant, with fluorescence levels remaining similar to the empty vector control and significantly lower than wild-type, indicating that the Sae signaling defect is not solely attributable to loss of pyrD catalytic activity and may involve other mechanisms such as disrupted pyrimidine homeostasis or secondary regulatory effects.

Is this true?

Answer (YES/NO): NO